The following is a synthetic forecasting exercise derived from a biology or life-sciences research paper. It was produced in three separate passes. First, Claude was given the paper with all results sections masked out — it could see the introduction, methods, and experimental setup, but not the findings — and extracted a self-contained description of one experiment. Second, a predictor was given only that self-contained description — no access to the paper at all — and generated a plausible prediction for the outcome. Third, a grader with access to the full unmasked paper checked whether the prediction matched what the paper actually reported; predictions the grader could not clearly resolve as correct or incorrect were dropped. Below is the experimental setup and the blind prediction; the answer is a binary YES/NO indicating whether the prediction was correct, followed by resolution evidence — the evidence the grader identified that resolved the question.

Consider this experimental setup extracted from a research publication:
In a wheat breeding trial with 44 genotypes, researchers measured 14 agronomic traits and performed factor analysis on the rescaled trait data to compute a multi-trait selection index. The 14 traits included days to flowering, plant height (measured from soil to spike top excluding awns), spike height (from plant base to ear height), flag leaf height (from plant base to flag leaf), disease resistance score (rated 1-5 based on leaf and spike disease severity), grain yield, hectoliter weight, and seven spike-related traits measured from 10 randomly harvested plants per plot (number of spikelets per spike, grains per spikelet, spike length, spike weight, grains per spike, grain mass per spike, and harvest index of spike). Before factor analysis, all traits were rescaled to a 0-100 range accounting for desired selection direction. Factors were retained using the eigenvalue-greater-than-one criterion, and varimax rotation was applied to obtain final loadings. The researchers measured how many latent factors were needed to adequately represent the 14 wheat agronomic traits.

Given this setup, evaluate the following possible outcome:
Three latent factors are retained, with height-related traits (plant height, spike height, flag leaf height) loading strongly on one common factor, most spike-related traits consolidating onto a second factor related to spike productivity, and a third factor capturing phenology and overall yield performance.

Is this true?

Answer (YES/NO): NO